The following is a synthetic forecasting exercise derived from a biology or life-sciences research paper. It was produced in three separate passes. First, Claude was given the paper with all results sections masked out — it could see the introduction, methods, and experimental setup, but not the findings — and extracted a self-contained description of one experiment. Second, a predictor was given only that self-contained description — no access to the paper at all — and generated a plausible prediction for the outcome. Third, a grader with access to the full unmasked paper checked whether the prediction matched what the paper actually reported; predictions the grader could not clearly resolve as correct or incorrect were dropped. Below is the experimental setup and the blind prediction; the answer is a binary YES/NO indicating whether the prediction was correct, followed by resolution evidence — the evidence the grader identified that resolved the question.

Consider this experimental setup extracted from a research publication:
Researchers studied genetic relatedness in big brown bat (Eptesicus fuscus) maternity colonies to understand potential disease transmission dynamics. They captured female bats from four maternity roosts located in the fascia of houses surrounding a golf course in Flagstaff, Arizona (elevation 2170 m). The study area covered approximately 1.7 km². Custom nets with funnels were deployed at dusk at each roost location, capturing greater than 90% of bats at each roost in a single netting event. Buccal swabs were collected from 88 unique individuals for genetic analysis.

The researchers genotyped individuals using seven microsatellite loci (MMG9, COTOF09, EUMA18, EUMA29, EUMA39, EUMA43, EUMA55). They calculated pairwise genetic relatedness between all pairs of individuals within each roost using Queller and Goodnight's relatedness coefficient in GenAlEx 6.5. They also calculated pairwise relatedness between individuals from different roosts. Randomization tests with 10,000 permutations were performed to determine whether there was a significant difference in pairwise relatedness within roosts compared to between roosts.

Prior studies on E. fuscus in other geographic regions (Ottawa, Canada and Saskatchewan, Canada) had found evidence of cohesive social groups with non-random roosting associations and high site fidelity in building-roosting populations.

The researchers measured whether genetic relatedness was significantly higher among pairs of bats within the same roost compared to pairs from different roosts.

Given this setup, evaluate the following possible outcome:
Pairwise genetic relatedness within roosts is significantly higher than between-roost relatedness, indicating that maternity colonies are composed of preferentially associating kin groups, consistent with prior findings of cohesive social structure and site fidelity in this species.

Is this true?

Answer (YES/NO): NO